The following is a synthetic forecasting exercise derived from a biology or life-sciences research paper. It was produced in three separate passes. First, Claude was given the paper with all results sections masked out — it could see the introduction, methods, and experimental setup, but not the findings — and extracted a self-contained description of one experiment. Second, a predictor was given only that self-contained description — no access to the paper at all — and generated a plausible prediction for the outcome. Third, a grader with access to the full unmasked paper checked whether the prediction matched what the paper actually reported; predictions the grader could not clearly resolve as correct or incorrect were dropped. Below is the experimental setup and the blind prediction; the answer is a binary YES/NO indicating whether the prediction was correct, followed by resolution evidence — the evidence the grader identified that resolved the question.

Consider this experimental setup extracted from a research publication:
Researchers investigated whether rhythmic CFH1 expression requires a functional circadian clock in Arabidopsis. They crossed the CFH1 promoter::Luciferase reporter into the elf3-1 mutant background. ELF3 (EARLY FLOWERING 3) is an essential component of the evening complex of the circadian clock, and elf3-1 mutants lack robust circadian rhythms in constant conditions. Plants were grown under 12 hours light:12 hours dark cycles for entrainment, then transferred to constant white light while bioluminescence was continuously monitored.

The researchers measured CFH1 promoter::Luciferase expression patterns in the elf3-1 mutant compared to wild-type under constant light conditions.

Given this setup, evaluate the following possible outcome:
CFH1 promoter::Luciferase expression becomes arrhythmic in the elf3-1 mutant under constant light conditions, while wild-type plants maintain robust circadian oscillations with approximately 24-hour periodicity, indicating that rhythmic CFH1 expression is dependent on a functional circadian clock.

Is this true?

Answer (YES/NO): YES